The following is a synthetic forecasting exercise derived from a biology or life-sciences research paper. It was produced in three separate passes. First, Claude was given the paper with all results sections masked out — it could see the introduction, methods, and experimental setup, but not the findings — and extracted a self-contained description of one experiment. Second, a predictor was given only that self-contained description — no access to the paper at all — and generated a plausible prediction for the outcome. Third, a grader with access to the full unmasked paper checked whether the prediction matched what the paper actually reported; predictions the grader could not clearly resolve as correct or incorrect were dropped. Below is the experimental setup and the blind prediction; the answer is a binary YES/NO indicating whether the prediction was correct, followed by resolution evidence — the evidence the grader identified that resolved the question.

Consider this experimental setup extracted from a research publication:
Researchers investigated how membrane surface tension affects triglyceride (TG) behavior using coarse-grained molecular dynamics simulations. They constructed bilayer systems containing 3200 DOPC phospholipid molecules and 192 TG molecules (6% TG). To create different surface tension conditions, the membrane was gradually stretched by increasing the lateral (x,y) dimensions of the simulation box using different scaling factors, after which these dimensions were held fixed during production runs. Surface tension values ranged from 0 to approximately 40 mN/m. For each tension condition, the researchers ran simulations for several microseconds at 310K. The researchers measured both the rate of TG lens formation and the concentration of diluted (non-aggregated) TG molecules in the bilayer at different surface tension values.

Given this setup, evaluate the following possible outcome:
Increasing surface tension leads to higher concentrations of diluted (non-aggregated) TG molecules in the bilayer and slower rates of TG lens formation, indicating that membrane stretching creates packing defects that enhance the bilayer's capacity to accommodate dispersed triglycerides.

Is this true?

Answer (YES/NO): YES